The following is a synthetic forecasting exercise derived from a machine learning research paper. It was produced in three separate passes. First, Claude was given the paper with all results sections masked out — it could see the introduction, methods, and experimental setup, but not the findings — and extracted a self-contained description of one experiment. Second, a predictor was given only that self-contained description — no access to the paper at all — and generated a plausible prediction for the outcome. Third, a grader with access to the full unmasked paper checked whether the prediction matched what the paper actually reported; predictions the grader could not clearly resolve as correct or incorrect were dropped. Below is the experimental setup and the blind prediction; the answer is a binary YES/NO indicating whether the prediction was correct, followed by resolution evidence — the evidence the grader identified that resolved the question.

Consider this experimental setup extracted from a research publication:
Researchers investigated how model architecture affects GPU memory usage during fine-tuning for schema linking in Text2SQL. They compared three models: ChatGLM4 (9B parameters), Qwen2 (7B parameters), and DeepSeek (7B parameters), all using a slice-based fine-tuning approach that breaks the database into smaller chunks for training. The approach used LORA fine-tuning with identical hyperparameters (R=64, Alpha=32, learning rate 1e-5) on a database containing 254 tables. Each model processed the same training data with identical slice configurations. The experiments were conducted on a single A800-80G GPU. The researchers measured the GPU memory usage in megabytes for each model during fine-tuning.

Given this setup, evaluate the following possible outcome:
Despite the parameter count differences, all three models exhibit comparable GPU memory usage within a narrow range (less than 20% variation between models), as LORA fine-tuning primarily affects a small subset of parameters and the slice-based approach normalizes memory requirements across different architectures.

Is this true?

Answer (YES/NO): NO